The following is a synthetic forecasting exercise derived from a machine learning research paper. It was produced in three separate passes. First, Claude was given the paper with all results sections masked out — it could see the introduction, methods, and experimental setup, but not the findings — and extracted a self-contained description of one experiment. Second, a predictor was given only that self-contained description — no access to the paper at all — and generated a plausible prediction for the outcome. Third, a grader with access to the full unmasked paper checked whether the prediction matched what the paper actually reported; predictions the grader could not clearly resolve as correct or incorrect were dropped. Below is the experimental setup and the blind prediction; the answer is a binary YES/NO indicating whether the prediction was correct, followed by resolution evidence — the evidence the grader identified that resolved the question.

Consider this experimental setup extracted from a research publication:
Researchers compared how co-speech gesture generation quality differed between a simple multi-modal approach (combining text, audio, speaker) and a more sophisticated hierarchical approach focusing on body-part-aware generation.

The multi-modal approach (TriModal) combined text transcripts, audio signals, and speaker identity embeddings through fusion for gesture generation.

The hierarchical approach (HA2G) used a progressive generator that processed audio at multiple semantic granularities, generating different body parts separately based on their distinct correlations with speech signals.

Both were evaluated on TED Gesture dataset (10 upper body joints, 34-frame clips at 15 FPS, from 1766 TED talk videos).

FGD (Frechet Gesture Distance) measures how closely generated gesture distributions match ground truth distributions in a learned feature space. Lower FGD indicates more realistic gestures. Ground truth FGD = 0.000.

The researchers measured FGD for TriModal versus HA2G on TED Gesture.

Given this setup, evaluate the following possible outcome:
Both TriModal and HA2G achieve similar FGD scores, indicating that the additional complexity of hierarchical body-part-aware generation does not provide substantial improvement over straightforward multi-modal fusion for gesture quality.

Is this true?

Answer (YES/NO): NO